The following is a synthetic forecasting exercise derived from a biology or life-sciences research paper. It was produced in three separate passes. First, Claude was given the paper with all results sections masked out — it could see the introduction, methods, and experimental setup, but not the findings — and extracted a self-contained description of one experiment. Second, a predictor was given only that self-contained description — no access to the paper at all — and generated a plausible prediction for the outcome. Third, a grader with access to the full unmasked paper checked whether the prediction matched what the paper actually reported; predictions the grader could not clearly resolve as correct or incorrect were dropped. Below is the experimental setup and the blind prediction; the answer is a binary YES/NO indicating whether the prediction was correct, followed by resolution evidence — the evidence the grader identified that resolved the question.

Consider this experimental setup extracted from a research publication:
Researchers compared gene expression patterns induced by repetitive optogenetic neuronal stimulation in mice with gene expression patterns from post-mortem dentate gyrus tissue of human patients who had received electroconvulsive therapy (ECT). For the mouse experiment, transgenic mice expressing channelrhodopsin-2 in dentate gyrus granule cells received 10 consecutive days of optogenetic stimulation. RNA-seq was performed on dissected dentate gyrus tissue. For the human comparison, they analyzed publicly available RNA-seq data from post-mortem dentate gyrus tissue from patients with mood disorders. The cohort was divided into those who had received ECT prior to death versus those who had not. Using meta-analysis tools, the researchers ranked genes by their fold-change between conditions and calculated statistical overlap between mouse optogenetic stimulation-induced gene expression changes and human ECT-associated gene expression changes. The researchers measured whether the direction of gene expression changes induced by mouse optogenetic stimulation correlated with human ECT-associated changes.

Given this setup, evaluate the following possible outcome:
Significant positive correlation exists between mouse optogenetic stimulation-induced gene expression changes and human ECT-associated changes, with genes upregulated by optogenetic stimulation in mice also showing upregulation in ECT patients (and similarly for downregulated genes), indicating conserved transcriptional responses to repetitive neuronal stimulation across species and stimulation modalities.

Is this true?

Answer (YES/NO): YES